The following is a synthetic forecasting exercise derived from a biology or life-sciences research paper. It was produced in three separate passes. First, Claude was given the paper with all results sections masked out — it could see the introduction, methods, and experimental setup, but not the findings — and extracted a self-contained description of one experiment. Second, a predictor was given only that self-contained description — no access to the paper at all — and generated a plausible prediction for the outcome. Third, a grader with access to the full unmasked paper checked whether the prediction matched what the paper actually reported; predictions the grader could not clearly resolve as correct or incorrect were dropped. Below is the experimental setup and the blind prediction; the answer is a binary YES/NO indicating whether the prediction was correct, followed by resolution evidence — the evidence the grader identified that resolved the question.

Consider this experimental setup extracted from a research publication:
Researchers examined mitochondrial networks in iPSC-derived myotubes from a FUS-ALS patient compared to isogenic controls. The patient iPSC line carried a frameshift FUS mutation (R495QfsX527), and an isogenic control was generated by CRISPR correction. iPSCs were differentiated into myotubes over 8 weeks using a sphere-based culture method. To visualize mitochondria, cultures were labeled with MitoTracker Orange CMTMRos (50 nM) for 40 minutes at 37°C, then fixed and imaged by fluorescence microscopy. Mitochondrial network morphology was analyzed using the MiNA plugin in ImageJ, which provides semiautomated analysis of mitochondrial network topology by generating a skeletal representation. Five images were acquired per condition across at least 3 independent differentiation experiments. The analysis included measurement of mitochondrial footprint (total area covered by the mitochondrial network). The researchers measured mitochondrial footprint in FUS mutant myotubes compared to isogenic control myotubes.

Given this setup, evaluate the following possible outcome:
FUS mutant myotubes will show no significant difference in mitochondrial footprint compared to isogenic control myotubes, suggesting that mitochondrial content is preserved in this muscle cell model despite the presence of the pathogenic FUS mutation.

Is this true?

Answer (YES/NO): NO